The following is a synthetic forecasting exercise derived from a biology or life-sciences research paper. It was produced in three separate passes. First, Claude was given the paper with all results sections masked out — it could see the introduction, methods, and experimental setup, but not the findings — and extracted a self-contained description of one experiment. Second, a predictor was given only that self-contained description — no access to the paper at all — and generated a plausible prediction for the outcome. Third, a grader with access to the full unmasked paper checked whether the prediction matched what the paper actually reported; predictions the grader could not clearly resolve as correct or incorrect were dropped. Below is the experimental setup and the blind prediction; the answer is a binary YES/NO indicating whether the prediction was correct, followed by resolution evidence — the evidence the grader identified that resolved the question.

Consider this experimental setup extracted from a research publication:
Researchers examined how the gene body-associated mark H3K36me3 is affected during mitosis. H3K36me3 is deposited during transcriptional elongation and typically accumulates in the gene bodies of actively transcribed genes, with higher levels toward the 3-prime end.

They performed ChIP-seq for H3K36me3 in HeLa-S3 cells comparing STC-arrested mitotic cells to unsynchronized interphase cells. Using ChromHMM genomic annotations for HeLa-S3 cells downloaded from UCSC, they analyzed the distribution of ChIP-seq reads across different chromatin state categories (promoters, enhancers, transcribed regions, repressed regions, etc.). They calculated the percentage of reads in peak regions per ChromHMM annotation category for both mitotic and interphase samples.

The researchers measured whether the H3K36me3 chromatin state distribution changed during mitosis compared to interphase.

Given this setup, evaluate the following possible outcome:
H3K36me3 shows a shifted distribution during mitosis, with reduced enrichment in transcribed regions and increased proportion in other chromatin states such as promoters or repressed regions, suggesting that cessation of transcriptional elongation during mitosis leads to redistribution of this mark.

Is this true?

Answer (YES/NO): NO